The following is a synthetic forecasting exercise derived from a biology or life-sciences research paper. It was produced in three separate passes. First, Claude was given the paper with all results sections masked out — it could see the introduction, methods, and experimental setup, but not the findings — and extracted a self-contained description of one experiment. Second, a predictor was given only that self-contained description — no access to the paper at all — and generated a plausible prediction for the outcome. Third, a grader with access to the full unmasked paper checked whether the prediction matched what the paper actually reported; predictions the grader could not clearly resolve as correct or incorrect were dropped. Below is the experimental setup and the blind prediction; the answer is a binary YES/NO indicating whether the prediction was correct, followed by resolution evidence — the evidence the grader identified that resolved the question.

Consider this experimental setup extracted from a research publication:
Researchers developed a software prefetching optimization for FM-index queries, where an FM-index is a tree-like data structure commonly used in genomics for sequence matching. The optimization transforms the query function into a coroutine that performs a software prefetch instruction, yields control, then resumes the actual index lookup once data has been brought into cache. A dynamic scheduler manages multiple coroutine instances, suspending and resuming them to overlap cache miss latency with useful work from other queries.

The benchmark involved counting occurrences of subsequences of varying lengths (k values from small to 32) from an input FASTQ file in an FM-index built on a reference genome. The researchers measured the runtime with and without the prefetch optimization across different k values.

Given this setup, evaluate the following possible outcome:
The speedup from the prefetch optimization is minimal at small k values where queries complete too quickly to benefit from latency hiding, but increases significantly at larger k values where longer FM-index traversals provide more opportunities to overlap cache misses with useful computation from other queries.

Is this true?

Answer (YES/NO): YES